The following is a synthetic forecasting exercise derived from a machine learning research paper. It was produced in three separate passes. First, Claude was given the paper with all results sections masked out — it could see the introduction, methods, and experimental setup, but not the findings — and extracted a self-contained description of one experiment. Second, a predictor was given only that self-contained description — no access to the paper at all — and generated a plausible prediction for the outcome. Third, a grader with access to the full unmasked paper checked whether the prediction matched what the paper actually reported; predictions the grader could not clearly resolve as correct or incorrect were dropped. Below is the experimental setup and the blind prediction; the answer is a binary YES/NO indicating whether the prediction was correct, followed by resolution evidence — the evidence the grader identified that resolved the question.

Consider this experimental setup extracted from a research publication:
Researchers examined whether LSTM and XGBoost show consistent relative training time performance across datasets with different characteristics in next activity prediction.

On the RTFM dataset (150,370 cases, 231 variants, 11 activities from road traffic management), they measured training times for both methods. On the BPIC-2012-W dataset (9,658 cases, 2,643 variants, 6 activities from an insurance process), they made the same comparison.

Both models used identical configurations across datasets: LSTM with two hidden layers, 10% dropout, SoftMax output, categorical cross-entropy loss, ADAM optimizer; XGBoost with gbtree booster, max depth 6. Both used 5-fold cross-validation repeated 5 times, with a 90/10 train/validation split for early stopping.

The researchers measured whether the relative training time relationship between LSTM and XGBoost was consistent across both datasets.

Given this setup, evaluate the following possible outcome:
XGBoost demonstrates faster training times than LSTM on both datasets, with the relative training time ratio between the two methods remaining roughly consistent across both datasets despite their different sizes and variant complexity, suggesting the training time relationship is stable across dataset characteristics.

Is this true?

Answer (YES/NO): NO